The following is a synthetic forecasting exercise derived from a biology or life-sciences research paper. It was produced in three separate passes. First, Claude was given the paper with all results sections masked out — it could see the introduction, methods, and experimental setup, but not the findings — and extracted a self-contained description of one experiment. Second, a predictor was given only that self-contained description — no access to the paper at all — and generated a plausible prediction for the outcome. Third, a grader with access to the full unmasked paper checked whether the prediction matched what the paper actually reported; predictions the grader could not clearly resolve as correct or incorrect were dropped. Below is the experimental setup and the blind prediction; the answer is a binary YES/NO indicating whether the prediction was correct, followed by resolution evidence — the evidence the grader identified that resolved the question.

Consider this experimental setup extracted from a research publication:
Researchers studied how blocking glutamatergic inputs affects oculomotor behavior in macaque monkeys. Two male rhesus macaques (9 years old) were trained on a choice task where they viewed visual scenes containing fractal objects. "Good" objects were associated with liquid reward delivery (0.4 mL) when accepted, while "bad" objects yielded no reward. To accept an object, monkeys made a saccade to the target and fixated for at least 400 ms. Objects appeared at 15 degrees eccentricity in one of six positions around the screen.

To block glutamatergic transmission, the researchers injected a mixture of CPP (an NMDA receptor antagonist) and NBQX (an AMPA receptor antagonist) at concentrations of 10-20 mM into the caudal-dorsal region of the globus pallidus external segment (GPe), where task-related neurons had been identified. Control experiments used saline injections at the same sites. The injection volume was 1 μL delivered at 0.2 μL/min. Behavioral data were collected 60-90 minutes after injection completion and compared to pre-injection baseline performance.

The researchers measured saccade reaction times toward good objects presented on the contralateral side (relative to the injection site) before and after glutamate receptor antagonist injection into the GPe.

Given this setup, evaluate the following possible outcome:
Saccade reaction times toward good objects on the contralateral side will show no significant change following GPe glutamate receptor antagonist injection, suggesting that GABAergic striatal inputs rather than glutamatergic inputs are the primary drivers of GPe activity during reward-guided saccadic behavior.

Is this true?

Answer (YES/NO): NO